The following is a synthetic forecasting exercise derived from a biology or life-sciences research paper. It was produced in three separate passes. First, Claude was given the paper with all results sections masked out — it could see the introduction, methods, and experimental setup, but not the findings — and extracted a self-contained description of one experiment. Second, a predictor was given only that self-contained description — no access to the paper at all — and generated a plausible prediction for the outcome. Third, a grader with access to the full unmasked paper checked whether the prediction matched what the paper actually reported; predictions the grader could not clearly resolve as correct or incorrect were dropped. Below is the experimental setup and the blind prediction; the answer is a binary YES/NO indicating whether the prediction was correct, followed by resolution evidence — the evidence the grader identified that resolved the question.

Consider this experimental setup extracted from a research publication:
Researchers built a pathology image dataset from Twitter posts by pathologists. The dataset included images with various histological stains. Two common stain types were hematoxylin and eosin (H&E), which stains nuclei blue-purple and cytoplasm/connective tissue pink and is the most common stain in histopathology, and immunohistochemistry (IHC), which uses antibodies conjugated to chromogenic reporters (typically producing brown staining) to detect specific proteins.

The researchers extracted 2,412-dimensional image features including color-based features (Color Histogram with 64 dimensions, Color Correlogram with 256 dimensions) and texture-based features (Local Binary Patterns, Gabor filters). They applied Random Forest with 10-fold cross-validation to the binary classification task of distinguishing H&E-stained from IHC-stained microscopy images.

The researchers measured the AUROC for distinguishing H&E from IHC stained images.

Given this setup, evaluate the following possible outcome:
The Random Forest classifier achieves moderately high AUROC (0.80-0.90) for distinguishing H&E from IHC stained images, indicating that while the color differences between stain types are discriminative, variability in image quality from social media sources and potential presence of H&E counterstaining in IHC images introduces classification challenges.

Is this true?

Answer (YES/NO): NO